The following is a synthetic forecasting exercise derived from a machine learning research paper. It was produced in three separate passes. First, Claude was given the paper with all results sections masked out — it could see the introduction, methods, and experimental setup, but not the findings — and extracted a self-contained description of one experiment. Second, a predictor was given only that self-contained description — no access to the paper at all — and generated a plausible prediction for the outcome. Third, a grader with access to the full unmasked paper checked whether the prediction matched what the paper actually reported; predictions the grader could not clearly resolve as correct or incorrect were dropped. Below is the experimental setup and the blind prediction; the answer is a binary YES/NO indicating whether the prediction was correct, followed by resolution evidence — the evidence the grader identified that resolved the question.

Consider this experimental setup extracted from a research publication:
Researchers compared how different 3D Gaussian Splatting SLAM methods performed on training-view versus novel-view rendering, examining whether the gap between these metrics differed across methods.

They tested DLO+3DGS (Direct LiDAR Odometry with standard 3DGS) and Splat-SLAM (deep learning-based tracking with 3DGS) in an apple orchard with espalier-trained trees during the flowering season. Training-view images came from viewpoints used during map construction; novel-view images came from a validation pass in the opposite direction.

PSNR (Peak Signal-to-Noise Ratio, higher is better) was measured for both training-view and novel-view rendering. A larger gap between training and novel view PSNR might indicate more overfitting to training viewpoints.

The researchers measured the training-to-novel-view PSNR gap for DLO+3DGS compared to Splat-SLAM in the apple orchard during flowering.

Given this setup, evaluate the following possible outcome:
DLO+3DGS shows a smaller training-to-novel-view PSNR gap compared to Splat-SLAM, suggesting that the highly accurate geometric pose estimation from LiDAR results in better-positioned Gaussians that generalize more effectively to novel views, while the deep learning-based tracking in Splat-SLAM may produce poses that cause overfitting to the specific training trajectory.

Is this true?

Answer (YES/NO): YES